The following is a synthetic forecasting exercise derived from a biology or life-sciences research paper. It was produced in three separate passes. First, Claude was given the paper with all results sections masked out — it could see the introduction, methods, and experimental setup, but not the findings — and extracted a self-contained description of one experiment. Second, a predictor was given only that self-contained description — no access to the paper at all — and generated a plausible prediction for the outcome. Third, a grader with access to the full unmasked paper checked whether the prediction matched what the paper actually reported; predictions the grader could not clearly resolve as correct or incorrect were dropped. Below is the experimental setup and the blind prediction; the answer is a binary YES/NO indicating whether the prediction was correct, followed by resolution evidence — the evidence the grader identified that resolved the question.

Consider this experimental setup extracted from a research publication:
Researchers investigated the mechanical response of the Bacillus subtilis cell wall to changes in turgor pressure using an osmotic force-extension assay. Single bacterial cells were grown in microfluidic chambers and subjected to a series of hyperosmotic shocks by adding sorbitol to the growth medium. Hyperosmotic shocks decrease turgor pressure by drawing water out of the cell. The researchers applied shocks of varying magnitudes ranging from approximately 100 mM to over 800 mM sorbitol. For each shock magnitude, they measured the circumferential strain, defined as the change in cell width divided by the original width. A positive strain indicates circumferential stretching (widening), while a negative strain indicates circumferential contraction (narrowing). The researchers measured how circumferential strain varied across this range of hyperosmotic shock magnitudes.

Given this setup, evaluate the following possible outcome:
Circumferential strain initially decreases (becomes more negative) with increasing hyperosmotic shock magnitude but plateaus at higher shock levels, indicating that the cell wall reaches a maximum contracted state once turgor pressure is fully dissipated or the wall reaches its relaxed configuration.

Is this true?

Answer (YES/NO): NO